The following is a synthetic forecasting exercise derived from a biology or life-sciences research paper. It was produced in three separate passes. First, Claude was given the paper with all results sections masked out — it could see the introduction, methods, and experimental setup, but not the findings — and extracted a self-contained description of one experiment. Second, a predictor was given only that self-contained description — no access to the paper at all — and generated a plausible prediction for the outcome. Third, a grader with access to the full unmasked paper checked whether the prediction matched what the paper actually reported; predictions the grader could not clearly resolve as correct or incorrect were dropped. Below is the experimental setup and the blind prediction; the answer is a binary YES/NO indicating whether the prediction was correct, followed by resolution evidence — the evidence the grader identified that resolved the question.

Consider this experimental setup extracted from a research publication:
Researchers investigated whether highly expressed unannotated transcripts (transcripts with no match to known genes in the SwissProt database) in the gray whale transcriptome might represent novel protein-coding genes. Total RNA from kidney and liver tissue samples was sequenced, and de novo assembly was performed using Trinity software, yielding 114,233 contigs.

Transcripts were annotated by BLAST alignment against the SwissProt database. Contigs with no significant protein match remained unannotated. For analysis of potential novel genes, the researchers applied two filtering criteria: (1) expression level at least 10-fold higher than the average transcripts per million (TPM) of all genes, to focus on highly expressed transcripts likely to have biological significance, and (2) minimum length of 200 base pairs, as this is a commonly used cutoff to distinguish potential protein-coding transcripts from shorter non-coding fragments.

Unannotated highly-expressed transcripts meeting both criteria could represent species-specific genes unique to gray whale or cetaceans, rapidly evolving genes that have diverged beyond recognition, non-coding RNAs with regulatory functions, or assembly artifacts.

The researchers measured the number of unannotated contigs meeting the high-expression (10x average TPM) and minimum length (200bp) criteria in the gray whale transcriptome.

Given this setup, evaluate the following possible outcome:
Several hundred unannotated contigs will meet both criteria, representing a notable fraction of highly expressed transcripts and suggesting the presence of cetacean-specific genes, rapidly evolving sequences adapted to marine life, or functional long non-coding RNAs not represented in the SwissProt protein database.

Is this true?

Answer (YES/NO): YES